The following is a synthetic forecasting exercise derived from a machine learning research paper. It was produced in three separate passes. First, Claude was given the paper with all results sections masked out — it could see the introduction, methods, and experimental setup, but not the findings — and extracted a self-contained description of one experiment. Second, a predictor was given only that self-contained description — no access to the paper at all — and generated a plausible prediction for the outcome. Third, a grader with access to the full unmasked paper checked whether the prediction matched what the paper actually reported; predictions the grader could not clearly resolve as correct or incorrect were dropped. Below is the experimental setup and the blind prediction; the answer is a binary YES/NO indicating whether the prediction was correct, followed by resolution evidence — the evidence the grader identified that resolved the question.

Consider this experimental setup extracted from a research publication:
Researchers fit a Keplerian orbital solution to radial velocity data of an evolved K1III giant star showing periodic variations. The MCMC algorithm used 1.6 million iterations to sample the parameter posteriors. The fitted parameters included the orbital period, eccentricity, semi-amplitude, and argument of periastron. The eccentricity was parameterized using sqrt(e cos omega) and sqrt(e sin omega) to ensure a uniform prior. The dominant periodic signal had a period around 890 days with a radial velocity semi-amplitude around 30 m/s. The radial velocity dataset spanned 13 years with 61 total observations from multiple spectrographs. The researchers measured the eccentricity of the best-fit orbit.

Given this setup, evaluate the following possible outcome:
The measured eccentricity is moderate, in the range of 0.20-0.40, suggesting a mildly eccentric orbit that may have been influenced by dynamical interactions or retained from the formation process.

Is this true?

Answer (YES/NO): NO